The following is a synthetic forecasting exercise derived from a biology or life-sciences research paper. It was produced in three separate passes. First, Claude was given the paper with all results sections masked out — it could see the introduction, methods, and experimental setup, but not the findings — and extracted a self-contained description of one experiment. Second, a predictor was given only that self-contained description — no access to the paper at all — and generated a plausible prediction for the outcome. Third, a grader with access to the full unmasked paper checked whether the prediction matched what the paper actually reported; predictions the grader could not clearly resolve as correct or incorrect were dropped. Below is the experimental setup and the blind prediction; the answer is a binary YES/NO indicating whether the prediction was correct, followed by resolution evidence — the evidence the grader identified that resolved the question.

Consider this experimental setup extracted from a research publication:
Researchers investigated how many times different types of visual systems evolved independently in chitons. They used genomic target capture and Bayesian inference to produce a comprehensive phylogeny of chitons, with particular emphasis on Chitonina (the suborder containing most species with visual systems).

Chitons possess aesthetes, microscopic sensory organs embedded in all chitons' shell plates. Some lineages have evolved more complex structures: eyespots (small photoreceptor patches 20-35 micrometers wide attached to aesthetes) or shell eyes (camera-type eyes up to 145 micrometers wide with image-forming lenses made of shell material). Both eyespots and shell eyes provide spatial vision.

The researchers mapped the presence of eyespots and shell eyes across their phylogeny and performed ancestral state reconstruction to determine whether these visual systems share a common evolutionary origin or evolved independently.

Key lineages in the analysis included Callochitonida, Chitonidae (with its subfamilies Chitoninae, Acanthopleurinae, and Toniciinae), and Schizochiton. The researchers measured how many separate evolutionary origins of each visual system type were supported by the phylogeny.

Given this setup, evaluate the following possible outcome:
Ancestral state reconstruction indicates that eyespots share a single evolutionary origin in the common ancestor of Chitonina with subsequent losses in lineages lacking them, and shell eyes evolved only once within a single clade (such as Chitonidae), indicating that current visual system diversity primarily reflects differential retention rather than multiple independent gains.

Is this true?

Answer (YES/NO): NO